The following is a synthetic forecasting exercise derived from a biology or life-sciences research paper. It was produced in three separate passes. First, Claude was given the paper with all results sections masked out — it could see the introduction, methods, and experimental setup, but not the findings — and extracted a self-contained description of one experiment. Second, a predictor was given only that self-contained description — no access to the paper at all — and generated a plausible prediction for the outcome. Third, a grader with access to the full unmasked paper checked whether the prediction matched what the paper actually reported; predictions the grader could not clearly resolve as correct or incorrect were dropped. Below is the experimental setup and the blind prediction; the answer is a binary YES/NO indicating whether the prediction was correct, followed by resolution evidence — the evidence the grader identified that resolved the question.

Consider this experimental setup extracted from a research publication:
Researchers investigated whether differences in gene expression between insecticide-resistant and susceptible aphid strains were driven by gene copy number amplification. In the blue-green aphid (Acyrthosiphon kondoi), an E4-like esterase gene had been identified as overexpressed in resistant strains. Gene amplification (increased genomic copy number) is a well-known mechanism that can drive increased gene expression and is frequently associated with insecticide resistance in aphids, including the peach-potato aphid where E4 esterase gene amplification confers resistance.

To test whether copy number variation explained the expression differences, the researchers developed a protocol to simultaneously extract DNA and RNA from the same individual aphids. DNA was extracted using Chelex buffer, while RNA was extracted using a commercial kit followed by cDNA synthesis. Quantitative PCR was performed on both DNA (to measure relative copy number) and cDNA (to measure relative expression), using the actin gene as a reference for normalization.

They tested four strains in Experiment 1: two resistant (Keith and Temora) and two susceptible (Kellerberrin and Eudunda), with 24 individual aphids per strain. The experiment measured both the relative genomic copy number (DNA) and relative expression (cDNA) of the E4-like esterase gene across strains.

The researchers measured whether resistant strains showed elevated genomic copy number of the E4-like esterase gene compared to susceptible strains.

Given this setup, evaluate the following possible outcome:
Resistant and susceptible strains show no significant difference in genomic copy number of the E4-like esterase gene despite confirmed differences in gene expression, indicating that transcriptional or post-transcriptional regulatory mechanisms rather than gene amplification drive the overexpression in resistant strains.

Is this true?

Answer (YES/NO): YES